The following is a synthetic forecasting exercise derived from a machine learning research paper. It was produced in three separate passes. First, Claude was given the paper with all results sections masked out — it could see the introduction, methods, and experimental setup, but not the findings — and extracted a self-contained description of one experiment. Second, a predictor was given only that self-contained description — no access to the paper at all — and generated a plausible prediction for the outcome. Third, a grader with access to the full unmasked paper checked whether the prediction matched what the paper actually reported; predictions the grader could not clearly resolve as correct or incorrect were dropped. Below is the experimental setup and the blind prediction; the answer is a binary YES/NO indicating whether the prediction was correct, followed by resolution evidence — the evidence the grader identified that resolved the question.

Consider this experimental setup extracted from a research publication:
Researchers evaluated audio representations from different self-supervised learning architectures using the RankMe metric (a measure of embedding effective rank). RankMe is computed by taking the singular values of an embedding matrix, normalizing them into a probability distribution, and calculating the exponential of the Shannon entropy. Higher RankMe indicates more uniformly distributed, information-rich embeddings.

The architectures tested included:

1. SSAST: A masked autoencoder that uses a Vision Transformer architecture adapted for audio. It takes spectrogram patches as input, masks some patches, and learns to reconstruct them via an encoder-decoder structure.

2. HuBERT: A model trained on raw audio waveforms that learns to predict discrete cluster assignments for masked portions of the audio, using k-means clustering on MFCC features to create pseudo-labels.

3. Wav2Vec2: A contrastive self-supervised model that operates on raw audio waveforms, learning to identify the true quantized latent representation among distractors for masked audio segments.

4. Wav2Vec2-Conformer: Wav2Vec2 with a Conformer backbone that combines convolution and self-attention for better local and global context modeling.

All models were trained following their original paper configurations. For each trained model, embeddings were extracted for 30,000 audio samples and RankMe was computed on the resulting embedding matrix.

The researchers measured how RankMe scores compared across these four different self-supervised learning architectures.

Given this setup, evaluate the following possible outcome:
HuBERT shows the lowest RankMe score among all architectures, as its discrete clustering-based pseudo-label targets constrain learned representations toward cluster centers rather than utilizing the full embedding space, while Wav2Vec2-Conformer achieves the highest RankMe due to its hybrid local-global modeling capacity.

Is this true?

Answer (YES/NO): NO